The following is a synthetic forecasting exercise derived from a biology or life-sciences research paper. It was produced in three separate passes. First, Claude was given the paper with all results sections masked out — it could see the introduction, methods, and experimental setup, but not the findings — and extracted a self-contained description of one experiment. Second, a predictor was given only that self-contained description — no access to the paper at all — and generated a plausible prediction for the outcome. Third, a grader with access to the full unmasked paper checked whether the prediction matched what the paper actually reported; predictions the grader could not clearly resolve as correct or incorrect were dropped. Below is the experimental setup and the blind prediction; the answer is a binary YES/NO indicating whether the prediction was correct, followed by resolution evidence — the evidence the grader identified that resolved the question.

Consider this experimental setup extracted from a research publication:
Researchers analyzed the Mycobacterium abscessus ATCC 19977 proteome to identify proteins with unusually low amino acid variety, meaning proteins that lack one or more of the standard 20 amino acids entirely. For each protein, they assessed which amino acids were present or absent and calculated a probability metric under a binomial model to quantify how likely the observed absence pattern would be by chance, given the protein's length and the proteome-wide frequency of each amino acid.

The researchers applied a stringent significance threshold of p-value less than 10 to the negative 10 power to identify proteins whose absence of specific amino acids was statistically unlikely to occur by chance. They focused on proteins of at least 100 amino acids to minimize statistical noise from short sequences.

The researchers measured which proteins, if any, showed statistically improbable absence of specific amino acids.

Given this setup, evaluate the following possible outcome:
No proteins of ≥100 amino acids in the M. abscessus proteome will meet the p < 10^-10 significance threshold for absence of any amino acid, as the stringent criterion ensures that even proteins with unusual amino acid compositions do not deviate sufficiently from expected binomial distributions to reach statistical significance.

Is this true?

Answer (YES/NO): NO